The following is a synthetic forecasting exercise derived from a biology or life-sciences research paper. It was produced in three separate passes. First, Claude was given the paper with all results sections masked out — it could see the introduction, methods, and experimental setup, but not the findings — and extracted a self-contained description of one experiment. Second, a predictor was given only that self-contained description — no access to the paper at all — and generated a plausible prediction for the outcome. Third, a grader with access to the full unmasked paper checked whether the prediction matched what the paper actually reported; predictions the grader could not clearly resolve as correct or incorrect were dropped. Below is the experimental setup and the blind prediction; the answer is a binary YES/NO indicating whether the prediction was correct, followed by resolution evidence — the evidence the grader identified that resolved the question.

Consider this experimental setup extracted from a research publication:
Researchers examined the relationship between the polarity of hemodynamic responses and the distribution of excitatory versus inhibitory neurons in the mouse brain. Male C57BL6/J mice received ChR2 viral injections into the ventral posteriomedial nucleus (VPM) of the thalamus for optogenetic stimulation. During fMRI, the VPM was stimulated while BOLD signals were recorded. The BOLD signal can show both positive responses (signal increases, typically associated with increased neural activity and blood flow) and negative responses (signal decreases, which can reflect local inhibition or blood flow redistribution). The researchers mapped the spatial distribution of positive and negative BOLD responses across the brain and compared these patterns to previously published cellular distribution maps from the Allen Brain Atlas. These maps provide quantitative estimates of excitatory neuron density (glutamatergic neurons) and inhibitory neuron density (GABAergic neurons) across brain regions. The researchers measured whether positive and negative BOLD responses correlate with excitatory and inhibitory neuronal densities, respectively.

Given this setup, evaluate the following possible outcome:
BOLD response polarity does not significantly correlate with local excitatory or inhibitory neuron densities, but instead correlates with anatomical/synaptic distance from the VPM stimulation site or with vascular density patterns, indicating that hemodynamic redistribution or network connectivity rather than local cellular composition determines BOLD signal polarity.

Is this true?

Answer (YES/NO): NO